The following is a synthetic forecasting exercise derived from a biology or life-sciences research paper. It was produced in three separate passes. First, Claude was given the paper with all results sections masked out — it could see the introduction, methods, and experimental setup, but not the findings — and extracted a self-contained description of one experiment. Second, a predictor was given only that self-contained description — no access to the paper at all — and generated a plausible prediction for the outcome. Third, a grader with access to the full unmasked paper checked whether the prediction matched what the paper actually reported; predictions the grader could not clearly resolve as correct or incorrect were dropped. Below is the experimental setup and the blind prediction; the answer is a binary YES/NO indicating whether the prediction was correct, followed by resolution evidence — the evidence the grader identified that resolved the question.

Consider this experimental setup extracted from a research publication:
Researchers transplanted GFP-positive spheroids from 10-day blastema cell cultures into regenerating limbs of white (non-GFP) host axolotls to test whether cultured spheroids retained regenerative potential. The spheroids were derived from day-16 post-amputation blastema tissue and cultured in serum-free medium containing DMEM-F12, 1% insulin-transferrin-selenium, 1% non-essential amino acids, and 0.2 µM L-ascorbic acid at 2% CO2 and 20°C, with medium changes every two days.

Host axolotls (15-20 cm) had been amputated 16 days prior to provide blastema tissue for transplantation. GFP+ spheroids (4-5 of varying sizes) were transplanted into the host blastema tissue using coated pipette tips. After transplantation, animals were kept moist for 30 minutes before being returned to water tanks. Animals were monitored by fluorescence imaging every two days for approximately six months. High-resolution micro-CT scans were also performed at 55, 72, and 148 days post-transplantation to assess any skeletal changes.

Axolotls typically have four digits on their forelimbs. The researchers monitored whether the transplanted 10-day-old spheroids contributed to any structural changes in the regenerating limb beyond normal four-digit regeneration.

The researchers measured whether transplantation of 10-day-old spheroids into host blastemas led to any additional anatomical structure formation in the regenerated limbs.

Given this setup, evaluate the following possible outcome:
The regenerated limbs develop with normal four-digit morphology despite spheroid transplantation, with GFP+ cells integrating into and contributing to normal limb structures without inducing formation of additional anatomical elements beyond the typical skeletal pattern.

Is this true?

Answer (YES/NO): NO